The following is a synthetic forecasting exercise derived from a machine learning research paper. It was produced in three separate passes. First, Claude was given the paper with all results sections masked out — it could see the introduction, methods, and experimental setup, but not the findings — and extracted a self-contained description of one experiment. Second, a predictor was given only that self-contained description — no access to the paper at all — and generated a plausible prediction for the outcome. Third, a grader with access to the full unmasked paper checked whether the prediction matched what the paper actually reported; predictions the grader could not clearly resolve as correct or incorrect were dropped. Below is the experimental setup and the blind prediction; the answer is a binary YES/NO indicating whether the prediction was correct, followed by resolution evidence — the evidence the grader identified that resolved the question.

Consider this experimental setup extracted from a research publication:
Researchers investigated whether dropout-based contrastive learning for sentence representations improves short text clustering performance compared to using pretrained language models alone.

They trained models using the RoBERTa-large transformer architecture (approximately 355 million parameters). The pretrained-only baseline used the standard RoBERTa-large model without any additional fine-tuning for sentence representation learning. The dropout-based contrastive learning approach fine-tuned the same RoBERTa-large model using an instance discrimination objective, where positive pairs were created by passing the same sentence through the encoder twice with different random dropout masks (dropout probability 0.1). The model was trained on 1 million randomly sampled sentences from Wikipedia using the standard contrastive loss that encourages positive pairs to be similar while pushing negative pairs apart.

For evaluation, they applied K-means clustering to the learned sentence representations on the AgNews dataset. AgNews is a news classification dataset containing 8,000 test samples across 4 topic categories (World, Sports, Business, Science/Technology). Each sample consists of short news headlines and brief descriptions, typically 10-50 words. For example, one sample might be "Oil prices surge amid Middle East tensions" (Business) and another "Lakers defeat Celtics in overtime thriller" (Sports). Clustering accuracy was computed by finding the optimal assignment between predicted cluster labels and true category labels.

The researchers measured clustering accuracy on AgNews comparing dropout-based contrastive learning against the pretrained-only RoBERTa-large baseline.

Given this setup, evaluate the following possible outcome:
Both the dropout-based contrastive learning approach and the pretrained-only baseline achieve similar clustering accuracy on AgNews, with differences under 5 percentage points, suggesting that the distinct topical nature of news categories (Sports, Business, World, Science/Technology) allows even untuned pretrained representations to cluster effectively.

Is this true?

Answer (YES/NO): NO